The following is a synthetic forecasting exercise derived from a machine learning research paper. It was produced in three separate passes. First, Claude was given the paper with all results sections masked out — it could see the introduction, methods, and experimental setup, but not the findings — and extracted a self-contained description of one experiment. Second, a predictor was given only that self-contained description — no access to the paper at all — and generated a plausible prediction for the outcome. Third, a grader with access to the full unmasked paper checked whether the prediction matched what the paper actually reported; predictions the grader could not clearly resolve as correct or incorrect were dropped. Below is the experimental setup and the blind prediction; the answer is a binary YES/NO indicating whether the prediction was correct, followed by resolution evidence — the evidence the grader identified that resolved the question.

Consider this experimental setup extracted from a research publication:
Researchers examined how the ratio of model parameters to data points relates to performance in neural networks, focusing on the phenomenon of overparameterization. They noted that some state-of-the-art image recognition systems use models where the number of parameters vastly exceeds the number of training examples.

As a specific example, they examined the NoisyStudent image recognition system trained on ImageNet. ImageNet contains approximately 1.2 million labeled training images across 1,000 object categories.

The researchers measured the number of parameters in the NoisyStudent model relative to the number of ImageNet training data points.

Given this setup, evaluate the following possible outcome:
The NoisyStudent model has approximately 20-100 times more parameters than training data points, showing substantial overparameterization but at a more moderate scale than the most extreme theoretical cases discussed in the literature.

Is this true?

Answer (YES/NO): NO